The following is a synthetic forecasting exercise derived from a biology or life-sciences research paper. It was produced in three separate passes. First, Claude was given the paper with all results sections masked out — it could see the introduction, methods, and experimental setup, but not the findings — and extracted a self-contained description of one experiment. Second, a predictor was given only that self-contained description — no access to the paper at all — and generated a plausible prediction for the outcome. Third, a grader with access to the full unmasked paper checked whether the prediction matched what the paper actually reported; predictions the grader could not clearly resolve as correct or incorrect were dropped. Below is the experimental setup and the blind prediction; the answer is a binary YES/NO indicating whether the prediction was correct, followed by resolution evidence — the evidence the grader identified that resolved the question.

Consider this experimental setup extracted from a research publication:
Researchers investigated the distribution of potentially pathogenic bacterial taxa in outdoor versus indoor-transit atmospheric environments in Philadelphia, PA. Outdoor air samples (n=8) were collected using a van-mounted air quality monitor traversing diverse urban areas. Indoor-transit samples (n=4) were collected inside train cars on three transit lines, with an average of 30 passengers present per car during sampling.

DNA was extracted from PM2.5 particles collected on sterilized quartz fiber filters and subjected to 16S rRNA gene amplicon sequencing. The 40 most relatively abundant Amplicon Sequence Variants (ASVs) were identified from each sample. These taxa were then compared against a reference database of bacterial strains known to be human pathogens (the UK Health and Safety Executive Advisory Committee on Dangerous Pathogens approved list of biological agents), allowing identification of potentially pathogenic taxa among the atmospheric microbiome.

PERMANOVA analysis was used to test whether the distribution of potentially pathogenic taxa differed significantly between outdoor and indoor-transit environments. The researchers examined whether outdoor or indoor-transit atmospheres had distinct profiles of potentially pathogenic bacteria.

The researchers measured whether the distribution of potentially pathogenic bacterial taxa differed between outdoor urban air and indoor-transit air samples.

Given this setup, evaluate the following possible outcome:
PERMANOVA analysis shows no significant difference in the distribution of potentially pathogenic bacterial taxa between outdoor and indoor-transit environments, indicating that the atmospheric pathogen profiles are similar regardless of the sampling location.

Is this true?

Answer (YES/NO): NO